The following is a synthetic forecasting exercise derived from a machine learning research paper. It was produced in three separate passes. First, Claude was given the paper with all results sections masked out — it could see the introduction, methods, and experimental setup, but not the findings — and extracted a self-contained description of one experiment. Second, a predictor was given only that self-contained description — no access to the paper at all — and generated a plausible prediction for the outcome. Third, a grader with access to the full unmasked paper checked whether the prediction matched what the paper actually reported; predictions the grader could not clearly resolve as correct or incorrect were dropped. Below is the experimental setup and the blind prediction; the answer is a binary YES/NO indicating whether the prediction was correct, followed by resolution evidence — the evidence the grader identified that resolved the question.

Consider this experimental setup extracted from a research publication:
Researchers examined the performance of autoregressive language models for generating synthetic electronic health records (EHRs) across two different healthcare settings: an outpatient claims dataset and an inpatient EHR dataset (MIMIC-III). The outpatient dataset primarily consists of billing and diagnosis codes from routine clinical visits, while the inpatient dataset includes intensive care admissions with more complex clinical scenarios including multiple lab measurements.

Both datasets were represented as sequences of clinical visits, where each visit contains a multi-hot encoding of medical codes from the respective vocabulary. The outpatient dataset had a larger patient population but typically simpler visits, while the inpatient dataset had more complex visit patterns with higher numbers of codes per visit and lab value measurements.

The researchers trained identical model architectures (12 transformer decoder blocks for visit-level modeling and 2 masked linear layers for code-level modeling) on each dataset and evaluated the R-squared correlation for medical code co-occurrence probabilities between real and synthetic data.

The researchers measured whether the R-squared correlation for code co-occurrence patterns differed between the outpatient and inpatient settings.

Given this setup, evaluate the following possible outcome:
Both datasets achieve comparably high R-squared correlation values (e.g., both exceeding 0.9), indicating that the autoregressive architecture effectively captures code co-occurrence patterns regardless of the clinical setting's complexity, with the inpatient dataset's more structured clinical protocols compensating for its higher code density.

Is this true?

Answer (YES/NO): NO